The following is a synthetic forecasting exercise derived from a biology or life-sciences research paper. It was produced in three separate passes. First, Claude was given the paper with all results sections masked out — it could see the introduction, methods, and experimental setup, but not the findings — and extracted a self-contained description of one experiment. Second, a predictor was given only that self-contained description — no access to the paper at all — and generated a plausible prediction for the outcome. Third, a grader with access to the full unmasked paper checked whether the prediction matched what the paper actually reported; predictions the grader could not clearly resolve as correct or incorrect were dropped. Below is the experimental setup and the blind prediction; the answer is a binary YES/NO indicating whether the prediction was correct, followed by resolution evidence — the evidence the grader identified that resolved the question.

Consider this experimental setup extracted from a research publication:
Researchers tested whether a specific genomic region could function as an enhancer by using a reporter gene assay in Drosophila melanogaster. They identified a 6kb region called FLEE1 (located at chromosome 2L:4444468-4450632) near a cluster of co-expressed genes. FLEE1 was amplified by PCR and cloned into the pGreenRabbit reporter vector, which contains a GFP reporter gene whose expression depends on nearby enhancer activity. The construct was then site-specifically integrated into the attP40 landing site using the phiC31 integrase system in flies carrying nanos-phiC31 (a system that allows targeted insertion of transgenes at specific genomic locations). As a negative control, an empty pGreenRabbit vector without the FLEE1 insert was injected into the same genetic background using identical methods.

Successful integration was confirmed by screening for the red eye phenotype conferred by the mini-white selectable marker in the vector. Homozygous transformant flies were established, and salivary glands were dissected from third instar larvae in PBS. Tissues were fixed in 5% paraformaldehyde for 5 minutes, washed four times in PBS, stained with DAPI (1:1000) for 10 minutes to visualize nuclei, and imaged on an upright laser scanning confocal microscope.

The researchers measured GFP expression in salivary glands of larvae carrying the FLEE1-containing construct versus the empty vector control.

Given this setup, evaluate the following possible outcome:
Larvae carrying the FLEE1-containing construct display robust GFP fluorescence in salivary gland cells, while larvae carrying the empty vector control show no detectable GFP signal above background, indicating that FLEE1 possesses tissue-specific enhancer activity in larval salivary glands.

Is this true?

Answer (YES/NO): NO